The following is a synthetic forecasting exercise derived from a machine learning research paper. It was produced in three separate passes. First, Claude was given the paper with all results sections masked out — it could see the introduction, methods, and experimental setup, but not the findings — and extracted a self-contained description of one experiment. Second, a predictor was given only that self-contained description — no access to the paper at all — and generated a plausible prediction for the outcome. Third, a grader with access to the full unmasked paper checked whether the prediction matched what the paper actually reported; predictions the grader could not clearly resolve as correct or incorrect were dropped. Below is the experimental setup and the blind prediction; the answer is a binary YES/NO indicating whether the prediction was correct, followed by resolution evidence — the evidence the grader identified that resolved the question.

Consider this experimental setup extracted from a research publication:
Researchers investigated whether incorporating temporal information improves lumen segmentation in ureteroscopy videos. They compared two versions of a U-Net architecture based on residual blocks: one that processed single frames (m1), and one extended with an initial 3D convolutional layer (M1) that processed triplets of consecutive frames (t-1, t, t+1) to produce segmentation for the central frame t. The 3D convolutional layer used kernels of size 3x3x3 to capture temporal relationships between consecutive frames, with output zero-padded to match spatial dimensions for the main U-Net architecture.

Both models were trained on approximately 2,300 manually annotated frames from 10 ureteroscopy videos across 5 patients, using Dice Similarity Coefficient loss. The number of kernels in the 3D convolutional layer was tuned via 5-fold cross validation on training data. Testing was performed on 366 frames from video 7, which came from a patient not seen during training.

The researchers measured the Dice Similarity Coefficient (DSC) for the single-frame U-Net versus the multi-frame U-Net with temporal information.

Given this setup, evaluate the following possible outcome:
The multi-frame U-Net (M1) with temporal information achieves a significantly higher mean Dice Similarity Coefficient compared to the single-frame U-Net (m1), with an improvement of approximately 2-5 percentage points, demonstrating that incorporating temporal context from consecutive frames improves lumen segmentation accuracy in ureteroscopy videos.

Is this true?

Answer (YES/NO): NO